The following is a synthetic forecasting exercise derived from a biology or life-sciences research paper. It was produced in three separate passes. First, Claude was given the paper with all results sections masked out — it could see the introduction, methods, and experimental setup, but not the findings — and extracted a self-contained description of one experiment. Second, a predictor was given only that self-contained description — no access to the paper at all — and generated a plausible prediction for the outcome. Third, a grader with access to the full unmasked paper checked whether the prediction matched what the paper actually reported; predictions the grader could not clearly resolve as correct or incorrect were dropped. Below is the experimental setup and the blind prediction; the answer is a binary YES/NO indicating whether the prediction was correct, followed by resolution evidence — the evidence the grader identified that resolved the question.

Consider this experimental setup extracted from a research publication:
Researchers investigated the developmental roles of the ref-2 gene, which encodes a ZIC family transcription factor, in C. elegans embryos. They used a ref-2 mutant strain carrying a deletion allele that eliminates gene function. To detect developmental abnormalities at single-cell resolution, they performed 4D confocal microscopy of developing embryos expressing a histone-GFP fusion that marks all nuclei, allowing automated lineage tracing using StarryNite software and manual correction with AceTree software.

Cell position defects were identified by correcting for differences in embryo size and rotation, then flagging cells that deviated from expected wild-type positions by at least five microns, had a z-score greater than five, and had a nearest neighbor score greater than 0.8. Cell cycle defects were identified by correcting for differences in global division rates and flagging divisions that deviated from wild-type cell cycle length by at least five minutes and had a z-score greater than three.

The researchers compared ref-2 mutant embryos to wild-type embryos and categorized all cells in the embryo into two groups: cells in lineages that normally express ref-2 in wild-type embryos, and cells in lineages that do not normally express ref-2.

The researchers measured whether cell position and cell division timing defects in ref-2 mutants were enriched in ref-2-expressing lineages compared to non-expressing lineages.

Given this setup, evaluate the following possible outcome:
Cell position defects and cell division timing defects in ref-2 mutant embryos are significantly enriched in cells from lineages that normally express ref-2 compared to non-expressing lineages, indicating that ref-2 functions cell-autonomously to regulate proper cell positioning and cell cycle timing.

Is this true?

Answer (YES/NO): YES